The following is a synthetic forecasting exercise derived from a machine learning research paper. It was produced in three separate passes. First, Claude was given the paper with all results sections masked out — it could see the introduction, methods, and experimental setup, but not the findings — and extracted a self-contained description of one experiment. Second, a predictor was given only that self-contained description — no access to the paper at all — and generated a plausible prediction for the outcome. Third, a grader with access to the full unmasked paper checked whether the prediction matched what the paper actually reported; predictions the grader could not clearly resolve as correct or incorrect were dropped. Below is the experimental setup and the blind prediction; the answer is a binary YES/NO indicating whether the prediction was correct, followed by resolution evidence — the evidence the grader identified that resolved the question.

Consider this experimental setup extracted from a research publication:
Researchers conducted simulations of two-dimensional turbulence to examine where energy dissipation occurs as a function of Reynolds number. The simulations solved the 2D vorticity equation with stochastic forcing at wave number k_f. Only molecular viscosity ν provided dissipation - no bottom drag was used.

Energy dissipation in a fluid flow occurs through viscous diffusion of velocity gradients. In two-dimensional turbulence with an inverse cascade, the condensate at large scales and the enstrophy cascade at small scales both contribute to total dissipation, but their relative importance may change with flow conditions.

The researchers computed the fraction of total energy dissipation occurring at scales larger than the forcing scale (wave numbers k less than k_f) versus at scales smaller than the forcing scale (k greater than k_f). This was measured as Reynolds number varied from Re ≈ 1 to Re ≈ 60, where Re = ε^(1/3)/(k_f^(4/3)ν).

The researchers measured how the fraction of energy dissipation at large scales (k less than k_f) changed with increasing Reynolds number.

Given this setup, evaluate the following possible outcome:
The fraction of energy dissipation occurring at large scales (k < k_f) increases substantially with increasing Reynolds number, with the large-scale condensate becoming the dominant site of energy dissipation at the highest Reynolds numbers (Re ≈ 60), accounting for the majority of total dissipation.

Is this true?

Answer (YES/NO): YES